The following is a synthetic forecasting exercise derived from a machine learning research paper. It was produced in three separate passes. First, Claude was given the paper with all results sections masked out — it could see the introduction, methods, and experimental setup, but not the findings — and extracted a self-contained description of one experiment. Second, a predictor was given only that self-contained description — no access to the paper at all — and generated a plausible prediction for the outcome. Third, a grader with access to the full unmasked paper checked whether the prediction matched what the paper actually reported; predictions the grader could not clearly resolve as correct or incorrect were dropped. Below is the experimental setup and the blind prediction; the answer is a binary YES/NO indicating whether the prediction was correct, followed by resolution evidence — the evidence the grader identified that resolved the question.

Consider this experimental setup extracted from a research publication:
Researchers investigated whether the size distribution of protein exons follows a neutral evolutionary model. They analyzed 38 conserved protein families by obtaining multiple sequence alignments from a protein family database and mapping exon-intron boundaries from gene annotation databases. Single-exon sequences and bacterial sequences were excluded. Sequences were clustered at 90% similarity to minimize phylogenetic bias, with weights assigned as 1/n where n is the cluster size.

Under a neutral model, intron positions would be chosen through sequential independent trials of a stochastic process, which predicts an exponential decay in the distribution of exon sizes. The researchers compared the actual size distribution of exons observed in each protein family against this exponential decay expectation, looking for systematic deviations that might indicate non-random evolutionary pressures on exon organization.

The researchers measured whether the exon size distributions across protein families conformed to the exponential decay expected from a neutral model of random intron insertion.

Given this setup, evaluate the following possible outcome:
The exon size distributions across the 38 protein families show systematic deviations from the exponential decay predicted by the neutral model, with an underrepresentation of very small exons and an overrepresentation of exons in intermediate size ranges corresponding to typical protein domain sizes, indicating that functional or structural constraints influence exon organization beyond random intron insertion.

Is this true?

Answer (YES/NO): NO